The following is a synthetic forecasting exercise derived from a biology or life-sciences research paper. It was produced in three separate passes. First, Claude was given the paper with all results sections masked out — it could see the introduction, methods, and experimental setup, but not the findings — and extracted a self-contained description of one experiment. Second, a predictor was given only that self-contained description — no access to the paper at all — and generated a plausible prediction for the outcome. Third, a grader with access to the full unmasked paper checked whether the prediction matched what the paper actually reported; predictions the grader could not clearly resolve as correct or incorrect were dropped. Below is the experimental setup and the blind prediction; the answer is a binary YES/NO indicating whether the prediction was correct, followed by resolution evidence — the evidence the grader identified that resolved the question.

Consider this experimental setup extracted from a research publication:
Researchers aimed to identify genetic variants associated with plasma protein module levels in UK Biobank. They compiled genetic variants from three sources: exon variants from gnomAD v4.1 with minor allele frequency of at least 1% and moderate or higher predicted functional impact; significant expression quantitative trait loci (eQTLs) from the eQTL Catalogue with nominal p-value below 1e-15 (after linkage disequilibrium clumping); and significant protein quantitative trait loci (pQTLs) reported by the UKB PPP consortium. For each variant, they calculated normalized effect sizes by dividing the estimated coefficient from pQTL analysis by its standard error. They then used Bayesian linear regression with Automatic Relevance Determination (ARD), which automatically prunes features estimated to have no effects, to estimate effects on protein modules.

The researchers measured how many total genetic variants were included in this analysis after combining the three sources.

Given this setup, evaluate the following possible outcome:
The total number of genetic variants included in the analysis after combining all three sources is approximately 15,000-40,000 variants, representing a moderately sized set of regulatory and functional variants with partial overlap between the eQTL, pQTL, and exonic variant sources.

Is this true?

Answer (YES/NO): NO